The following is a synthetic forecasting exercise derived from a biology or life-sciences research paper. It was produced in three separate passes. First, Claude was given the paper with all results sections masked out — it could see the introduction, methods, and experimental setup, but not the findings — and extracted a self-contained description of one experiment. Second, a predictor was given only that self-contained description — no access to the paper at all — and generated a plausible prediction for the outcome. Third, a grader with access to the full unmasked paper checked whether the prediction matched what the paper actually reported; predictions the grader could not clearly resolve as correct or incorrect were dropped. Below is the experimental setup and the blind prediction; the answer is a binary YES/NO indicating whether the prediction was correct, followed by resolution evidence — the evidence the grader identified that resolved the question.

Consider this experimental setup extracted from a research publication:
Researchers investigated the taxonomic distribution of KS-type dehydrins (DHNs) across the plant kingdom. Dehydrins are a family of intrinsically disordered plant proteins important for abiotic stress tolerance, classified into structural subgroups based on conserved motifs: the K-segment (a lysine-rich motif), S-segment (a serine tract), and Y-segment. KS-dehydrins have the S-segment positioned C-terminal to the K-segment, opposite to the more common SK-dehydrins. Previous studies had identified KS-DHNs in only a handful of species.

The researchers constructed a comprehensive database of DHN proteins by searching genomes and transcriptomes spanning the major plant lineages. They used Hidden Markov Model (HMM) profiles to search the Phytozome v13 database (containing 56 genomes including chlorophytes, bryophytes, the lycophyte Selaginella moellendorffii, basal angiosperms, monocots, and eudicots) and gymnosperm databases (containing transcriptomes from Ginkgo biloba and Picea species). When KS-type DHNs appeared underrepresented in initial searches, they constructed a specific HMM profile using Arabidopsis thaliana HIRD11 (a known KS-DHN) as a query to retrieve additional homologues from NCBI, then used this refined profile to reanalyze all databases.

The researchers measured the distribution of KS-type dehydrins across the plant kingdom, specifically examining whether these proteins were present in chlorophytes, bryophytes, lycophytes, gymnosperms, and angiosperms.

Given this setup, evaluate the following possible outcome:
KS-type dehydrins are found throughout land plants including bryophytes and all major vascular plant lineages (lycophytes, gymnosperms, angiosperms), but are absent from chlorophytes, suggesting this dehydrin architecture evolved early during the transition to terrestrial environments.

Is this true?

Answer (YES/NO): NO